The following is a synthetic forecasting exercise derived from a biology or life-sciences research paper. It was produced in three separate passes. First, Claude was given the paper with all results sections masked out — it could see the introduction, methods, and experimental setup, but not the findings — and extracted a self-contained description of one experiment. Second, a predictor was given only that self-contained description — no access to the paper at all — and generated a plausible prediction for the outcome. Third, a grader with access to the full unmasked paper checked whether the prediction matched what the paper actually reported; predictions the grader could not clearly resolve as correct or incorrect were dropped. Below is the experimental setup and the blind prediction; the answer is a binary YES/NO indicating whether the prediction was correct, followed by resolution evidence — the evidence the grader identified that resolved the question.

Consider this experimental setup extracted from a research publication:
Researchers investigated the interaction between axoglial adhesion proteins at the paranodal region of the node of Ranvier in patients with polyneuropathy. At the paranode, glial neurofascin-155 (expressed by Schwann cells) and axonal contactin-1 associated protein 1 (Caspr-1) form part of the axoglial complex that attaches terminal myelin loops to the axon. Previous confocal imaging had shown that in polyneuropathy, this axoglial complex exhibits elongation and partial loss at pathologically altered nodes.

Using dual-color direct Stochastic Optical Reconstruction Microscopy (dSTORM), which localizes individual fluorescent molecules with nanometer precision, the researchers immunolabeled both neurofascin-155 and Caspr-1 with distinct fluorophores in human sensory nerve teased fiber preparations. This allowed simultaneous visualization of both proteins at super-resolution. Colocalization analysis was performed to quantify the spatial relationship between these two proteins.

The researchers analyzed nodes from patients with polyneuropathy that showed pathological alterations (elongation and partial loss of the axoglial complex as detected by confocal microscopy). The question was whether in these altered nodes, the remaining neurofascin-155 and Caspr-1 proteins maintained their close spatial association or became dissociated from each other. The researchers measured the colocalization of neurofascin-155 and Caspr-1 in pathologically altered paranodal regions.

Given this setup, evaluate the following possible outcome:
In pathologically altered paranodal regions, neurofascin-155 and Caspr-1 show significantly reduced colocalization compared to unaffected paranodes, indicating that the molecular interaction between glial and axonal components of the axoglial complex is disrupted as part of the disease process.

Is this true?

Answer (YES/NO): NO